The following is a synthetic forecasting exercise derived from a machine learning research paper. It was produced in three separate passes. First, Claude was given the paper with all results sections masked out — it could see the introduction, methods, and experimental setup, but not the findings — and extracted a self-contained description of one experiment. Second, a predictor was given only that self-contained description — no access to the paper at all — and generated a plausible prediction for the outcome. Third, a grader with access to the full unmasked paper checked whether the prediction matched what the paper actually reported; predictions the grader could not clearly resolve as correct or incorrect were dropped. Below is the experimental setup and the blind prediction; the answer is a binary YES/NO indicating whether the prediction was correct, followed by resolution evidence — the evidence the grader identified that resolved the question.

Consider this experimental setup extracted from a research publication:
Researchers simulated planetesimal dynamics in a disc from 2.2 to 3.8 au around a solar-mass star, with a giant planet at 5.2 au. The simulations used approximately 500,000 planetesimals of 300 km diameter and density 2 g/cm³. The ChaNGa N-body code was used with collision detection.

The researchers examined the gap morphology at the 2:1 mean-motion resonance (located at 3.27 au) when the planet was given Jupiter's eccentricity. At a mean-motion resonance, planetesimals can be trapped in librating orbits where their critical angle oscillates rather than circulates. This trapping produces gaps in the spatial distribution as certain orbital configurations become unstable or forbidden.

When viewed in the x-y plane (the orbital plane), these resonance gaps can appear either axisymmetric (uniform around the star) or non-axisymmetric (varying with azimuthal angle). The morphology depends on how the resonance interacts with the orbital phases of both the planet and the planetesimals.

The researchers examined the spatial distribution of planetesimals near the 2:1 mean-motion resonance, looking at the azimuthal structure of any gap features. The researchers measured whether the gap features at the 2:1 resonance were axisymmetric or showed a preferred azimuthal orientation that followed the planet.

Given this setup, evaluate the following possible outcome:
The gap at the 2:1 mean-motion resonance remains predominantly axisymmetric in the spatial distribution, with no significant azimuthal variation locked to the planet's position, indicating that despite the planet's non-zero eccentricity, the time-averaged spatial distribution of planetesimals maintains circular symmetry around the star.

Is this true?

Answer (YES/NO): NO